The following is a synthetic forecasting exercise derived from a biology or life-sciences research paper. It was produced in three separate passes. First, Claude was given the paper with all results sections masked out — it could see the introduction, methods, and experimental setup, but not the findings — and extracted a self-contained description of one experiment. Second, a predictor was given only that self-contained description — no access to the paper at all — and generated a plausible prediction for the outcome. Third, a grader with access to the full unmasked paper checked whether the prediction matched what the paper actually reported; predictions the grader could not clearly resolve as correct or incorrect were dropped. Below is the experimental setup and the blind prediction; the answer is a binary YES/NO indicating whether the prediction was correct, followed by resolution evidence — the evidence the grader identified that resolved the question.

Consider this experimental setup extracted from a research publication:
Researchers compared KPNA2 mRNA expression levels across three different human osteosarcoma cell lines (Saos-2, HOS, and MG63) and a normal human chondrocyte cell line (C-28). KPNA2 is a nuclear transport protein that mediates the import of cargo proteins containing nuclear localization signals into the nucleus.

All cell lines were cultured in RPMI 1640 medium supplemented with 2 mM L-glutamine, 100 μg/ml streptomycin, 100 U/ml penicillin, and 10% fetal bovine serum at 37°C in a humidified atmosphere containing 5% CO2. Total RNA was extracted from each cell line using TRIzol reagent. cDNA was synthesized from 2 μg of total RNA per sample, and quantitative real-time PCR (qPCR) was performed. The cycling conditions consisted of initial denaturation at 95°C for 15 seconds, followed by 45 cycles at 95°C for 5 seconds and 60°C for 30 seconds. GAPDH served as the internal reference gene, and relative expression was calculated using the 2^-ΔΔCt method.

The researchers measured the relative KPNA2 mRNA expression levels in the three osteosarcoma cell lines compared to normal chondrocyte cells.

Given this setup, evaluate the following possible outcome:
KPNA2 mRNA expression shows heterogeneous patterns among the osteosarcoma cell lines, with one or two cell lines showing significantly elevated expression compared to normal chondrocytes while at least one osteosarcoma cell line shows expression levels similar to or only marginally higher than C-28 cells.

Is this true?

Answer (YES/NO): NO